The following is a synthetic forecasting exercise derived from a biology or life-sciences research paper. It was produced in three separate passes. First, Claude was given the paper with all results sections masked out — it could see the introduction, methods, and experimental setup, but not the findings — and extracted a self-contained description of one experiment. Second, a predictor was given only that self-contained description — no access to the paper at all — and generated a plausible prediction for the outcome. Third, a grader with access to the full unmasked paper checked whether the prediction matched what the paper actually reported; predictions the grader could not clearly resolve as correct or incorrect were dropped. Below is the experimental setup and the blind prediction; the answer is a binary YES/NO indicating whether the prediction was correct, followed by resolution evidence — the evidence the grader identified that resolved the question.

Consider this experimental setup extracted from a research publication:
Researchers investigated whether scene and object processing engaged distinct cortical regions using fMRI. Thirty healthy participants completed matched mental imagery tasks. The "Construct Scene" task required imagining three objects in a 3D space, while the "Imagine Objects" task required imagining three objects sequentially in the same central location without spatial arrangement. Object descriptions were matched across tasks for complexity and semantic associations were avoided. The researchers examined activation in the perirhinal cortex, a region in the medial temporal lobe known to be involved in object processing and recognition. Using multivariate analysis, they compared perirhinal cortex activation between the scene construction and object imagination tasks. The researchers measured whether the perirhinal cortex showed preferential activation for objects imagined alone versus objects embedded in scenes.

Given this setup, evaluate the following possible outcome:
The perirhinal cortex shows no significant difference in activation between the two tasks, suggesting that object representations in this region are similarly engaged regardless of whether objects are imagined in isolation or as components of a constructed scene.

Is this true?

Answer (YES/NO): NO